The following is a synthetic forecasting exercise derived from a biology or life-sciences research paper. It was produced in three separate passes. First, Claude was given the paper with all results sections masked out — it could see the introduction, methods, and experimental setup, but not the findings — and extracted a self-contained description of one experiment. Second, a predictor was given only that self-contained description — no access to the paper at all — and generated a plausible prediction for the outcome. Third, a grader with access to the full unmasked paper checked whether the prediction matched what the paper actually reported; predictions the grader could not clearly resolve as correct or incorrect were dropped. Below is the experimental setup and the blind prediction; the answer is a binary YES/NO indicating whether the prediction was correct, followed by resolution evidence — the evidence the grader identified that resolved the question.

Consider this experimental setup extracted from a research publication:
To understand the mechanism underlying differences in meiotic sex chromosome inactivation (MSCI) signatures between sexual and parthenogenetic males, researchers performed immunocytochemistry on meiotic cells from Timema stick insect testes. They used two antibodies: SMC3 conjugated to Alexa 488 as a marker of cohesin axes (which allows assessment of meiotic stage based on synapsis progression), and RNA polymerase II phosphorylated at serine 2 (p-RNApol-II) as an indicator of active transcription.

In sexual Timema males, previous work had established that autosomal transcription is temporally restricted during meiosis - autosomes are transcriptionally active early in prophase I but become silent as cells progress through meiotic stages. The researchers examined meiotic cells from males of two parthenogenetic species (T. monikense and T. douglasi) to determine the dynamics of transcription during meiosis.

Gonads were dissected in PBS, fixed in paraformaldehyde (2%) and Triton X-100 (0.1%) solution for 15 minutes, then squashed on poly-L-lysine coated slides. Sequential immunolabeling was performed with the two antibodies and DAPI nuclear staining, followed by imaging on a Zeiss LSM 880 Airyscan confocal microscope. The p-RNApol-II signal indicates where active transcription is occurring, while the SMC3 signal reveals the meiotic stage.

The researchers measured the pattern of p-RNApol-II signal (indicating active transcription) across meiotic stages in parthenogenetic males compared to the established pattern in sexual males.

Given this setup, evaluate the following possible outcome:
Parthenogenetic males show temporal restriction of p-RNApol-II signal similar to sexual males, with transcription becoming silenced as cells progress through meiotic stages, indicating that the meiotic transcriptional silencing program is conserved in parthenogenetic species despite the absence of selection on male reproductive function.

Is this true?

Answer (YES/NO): NO